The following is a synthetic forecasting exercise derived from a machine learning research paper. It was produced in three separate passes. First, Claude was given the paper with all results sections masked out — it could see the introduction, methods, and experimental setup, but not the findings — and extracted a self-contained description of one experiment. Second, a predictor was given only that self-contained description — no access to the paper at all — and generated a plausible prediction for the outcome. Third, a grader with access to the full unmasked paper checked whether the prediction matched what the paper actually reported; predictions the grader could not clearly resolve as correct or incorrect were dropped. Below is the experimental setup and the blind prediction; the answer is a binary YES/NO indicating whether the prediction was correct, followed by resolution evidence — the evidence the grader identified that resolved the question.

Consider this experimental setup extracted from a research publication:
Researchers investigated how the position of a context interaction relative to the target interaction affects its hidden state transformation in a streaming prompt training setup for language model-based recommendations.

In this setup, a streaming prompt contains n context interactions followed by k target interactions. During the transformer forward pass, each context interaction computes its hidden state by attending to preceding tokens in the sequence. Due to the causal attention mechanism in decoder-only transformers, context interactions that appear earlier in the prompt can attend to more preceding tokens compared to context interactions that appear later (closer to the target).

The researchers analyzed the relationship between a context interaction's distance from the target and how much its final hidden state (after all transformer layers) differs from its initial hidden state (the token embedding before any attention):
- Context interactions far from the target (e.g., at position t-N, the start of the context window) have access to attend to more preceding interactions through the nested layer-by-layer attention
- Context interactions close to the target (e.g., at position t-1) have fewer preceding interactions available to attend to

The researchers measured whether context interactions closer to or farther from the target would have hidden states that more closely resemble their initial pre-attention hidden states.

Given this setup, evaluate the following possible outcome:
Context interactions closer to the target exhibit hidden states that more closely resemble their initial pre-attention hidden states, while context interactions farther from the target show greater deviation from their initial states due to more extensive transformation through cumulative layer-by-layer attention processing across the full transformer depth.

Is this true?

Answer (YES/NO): YES